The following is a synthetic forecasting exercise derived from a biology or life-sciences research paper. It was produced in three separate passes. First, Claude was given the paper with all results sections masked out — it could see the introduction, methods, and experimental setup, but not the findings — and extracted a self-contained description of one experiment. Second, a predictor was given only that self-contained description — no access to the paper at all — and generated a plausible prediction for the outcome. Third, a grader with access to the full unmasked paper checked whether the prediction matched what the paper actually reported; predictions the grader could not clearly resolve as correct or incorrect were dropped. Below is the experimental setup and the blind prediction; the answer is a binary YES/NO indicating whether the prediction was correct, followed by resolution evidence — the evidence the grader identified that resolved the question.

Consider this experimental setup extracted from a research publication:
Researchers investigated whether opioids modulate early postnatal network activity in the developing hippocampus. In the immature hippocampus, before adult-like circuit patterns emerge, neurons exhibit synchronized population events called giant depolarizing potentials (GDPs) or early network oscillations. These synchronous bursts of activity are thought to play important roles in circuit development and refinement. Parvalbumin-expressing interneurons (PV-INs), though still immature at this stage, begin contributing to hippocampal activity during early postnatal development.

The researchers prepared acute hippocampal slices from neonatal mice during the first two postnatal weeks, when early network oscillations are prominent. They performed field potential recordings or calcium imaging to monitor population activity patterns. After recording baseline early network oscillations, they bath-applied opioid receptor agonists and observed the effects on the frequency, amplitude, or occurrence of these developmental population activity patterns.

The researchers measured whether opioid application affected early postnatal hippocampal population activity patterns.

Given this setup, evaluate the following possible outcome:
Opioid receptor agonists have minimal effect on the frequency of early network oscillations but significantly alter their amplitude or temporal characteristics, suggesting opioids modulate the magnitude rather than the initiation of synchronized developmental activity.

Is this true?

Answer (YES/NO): NO